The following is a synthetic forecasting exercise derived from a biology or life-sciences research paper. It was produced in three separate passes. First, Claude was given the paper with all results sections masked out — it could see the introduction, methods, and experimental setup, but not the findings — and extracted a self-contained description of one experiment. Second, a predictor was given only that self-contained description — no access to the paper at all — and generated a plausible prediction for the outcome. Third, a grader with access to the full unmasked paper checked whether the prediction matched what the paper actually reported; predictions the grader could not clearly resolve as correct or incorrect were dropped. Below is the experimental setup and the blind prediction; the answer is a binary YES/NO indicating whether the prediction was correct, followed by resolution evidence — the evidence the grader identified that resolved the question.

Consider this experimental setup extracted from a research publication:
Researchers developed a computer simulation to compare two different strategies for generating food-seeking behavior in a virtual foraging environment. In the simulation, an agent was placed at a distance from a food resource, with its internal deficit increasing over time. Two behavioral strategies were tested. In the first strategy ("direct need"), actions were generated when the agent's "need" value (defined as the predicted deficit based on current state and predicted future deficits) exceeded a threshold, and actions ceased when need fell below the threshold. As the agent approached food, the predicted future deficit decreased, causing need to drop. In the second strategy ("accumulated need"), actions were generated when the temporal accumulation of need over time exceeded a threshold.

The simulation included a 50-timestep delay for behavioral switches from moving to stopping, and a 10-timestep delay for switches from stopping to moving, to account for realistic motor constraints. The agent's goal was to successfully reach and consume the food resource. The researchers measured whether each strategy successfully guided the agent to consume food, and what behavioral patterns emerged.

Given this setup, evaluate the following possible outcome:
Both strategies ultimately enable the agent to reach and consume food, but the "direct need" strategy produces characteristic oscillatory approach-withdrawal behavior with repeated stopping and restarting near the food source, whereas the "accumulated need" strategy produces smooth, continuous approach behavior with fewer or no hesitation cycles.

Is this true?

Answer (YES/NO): NO